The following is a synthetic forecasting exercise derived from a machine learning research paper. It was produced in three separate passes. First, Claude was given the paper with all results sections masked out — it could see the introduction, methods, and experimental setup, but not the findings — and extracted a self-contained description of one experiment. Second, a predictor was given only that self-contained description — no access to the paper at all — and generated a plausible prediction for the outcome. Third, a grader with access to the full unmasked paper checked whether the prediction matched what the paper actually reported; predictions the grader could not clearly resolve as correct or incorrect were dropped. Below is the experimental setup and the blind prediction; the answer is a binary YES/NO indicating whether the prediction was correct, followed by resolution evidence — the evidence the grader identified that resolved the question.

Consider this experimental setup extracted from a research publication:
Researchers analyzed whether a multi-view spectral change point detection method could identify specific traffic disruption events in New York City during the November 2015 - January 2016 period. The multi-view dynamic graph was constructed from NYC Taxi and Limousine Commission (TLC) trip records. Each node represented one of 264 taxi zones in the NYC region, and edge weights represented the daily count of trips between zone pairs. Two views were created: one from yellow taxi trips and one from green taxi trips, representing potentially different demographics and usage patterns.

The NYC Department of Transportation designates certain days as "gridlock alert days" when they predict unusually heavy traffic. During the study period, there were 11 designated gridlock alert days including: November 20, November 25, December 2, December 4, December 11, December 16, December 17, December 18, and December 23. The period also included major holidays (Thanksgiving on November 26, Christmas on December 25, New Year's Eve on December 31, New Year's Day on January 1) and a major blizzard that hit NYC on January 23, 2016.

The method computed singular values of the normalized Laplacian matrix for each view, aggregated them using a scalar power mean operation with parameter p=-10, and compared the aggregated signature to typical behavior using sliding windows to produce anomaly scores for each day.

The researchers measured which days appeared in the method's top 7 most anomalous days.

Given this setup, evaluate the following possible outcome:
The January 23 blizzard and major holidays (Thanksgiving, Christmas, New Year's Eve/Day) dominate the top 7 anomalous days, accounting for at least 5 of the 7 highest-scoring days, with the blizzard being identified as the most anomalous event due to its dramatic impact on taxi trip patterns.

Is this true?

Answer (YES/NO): NO